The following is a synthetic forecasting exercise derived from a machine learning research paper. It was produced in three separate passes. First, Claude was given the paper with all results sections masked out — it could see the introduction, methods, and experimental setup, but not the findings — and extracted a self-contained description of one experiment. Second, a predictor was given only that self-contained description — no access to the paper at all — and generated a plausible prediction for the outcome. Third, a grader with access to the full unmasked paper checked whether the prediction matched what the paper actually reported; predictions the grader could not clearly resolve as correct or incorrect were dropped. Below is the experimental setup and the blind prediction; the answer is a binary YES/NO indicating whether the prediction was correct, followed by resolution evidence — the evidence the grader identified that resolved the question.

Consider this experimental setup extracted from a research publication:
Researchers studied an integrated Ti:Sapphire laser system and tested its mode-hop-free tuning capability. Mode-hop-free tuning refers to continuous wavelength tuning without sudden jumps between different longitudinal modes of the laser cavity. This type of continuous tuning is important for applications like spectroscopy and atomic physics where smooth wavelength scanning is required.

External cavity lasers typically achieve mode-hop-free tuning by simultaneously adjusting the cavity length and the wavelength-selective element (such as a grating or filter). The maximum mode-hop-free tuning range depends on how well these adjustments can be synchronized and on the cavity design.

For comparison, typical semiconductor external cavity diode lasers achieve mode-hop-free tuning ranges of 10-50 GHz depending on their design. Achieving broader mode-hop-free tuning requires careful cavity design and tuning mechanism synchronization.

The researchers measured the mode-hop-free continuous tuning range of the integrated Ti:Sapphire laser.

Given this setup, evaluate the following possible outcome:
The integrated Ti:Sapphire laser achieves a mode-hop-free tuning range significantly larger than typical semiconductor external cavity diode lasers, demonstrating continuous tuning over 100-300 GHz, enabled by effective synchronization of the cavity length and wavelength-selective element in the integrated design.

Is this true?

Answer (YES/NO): NO